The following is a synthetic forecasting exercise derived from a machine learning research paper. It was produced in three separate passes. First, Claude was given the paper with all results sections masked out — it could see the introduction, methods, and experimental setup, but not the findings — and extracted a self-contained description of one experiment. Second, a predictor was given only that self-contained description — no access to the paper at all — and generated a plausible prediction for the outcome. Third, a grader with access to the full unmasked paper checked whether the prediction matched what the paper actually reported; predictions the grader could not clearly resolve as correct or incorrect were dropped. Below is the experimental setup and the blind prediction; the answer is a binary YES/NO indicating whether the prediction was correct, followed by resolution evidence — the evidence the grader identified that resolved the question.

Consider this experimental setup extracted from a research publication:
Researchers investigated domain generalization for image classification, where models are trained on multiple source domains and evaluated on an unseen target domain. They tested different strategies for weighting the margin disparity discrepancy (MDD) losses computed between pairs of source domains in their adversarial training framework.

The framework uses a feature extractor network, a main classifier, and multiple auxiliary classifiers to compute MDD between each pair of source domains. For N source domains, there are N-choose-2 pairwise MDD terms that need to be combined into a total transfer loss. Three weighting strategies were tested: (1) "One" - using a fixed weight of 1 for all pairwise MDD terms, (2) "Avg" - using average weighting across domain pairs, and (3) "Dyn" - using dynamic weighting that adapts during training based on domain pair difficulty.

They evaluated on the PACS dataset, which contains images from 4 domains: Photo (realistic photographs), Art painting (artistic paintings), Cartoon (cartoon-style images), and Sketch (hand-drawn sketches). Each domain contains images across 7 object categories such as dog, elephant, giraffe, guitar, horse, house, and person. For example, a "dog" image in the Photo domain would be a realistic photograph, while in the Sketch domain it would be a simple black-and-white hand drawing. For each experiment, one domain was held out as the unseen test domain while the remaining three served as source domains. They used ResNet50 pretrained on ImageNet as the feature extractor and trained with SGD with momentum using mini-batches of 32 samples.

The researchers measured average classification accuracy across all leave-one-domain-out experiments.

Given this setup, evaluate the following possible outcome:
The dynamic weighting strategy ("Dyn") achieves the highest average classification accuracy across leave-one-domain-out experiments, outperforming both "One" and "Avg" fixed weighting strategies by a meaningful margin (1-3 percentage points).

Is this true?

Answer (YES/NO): NO